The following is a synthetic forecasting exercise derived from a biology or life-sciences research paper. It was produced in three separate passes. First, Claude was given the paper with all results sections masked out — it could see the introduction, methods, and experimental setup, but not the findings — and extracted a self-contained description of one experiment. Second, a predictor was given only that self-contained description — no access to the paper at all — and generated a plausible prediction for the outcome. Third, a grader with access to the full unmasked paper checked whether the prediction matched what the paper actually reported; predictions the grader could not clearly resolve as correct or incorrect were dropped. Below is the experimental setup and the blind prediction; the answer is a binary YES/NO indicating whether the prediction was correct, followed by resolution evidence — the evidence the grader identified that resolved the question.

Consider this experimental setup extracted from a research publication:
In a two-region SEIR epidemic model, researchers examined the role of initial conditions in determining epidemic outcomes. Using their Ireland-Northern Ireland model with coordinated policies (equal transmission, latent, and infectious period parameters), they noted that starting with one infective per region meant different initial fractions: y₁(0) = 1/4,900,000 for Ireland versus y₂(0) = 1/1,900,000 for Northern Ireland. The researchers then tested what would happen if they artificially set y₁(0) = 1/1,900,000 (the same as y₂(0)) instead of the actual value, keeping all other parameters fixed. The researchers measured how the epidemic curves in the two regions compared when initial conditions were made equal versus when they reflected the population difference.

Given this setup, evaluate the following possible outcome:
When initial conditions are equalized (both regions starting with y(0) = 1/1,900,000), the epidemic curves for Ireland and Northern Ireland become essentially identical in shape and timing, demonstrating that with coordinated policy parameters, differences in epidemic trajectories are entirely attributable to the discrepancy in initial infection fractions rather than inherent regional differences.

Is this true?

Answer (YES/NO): YES